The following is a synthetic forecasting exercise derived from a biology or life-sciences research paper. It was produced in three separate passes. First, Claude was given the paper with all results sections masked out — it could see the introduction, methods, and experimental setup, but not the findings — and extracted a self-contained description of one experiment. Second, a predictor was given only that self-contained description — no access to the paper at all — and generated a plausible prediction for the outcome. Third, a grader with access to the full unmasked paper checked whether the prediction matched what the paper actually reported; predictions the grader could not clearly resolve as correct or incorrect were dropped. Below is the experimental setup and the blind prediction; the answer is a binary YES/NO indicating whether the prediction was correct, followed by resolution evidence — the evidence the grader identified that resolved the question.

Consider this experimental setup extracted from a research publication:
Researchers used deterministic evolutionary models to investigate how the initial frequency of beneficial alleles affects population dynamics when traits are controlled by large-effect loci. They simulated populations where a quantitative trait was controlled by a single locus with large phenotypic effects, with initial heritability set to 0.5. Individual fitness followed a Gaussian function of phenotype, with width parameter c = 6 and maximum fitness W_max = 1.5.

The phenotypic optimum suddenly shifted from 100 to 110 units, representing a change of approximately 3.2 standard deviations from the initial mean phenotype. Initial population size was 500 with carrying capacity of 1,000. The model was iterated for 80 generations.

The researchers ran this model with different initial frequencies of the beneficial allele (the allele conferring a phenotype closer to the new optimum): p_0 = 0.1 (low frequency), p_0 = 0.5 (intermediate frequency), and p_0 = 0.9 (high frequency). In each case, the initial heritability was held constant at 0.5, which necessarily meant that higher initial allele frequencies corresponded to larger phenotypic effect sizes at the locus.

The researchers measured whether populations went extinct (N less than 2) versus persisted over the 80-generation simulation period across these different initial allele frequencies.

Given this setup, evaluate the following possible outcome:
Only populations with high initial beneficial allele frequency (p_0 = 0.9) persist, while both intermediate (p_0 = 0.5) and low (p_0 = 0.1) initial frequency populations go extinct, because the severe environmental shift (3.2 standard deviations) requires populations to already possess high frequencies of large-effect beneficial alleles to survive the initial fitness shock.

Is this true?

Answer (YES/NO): NO